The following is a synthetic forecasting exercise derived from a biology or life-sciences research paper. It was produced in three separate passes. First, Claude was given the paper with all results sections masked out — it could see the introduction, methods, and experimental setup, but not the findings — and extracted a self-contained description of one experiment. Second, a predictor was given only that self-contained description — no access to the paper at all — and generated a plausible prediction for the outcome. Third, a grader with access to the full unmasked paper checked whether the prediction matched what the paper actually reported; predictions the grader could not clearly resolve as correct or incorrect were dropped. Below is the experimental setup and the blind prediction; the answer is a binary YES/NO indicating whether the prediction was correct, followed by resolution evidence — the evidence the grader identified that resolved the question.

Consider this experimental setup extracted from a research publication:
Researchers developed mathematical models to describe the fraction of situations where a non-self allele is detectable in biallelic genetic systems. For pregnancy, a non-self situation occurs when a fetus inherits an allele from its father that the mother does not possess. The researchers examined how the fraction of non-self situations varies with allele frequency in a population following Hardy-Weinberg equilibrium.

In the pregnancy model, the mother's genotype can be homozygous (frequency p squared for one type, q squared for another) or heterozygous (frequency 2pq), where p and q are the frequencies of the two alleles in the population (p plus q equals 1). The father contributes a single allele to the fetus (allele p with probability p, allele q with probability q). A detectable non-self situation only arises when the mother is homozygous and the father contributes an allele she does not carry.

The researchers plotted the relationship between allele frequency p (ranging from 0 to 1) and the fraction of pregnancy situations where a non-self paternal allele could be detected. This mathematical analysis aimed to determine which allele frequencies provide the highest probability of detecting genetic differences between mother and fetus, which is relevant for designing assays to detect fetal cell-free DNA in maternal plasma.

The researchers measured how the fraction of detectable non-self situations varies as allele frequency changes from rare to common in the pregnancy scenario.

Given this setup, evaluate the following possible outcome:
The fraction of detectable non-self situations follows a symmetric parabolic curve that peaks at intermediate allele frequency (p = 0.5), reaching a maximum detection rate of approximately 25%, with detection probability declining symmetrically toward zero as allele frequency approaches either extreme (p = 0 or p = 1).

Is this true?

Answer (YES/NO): YES